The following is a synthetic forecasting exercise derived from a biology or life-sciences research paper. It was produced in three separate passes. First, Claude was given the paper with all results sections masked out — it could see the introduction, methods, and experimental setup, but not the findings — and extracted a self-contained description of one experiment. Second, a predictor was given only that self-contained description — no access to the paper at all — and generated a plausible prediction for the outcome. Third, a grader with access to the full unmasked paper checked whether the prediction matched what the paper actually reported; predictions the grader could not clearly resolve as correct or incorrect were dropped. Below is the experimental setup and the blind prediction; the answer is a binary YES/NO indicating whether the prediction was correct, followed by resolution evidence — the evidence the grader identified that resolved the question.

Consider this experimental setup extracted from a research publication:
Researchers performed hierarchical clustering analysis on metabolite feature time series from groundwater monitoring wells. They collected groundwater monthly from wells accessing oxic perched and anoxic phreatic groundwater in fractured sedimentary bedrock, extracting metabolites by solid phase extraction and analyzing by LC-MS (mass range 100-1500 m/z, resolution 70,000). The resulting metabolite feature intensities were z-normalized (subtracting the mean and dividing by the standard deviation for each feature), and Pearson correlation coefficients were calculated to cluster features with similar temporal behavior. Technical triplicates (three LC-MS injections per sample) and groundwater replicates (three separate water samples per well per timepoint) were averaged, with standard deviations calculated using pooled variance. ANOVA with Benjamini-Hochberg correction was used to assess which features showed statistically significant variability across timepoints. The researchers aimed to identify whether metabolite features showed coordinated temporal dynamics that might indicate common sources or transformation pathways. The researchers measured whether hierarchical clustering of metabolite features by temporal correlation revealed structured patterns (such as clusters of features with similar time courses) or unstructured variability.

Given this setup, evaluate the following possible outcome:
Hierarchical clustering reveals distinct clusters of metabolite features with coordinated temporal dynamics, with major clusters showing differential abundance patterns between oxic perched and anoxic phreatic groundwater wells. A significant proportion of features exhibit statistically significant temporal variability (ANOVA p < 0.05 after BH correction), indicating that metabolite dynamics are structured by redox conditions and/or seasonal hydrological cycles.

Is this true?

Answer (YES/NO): NO